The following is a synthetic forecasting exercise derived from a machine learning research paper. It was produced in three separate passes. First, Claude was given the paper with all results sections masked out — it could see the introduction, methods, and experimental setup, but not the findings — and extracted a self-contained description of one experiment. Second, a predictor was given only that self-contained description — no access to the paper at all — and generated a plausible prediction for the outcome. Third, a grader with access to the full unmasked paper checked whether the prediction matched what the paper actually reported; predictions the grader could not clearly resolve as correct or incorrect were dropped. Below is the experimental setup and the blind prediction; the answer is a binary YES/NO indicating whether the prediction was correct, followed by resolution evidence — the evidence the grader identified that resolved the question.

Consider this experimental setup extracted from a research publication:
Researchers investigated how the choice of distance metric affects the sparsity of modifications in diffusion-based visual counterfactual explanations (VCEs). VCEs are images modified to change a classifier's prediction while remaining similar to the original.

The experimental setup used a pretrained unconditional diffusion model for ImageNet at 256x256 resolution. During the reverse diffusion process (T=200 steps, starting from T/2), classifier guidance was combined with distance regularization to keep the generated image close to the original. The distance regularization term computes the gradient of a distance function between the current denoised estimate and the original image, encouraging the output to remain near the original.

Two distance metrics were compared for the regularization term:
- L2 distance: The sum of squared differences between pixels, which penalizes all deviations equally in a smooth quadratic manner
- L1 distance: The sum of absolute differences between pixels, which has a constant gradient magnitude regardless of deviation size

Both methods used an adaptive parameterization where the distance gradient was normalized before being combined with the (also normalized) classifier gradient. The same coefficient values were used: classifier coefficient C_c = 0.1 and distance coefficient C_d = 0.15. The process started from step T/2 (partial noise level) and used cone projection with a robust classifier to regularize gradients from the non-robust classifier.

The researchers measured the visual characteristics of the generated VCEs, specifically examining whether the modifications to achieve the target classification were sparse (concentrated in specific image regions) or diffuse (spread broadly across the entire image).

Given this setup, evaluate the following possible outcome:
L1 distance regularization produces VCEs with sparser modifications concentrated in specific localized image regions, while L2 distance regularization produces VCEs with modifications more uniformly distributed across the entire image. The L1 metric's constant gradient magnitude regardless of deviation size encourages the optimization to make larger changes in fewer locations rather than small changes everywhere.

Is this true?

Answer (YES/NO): YES